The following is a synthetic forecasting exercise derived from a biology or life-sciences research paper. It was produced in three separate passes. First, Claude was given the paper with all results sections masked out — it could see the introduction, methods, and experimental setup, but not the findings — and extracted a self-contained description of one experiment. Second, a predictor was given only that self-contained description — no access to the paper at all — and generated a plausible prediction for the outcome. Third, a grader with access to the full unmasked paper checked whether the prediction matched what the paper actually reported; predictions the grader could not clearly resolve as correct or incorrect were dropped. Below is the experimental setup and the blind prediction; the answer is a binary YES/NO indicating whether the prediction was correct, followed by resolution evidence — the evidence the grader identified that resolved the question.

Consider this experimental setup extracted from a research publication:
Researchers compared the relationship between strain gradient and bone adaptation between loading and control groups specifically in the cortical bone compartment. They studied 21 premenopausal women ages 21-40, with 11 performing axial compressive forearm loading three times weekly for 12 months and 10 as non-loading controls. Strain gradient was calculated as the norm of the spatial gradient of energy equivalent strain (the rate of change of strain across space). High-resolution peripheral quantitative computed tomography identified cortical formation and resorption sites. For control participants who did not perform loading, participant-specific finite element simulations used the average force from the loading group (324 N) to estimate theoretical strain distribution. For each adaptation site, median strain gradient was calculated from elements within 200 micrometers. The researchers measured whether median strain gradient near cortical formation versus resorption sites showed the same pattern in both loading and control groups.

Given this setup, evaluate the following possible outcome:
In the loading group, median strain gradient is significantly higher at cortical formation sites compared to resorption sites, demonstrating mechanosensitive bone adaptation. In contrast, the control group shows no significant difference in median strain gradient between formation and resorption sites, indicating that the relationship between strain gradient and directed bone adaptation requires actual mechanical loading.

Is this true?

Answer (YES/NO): NO